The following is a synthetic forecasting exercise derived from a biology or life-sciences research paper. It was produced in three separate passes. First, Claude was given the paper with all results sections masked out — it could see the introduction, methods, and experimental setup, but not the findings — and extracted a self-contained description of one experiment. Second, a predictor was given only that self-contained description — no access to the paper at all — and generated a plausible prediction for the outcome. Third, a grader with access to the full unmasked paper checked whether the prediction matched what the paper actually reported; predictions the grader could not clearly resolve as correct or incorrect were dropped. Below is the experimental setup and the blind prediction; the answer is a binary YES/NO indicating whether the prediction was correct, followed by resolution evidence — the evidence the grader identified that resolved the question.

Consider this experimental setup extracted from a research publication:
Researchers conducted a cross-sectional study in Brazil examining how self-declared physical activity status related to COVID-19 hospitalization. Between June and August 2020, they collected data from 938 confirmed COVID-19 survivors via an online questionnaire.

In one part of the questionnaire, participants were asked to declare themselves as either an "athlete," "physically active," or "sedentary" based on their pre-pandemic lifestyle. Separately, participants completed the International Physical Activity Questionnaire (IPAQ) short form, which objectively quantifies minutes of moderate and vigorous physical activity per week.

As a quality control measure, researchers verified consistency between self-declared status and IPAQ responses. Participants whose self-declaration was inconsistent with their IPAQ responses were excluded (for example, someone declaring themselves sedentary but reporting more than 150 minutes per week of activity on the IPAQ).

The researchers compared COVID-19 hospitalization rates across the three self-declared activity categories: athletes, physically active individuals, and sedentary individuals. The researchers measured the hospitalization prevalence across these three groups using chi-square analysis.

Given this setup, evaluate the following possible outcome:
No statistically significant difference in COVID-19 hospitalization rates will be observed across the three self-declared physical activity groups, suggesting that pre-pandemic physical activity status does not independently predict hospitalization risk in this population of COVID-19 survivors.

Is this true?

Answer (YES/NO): NO